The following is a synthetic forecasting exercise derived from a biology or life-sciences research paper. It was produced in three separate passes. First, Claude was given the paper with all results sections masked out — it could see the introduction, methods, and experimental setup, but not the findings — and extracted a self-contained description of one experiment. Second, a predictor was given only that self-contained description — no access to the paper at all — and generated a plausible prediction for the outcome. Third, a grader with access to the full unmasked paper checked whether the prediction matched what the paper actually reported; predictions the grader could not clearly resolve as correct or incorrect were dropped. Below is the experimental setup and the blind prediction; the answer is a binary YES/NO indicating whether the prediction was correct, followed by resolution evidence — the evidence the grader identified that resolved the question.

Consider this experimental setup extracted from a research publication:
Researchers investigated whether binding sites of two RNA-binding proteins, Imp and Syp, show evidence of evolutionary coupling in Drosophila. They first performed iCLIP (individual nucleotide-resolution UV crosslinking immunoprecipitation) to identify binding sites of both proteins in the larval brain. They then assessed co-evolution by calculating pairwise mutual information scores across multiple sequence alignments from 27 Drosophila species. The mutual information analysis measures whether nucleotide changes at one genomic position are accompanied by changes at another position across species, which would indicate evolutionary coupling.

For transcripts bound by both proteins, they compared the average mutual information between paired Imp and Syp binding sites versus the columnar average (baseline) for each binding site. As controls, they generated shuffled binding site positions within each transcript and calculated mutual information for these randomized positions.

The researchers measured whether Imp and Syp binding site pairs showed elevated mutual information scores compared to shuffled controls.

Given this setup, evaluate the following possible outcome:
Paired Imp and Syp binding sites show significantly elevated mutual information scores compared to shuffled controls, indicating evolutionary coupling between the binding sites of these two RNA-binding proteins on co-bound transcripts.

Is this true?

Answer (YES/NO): YES